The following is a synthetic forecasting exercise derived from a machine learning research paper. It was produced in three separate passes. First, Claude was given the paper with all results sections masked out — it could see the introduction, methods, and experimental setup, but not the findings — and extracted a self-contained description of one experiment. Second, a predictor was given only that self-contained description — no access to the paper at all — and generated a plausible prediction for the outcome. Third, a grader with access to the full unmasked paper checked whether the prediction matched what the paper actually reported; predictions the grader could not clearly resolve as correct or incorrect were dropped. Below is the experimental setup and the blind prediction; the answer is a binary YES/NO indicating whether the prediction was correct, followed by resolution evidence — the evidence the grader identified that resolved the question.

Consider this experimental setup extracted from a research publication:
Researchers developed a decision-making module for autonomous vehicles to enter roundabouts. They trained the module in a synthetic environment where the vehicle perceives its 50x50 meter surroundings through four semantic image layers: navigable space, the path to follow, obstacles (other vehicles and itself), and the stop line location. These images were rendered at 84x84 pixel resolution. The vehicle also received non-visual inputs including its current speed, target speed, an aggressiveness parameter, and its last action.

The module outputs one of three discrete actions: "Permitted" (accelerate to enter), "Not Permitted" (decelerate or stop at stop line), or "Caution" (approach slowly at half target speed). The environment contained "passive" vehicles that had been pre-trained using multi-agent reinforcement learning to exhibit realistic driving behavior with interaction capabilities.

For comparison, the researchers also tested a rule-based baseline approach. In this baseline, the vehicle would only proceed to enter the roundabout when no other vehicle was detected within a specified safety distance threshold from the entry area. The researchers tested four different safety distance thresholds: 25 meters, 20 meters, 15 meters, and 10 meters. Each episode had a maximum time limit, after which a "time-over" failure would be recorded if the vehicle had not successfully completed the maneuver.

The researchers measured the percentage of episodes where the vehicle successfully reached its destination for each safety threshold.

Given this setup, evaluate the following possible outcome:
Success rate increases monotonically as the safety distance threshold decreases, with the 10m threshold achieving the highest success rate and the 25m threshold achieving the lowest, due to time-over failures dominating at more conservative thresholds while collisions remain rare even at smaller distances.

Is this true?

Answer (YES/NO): NO